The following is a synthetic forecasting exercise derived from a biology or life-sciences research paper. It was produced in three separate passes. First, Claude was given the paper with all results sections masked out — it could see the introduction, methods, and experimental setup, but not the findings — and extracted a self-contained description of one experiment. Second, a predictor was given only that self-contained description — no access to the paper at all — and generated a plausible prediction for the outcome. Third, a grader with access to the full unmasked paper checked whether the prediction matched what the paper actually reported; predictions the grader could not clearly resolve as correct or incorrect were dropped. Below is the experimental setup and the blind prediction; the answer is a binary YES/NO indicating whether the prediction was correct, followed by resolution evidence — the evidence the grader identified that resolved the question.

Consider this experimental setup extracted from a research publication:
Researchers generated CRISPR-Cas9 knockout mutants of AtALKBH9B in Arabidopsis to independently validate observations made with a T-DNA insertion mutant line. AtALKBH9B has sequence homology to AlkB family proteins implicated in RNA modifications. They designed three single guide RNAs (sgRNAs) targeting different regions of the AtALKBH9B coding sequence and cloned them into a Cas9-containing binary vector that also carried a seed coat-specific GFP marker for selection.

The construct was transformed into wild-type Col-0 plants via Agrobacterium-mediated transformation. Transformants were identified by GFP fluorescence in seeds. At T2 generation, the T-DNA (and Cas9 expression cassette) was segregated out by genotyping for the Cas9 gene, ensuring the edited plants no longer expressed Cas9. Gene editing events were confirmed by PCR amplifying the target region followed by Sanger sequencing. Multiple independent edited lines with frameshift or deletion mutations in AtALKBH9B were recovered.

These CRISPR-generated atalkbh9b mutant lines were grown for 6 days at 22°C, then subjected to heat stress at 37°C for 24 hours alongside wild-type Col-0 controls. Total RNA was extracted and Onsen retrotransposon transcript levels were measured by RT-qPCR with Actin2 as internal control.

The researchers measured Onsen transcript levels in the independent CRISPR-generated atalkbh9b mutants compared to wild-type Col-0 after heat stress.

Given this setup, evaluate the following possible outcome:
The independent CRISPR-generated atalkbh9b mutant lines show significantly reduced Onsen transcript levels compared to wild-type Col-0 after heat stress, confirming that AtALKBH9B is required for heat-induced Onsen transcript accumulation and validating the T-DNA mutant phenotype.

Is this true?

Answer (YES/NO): NO